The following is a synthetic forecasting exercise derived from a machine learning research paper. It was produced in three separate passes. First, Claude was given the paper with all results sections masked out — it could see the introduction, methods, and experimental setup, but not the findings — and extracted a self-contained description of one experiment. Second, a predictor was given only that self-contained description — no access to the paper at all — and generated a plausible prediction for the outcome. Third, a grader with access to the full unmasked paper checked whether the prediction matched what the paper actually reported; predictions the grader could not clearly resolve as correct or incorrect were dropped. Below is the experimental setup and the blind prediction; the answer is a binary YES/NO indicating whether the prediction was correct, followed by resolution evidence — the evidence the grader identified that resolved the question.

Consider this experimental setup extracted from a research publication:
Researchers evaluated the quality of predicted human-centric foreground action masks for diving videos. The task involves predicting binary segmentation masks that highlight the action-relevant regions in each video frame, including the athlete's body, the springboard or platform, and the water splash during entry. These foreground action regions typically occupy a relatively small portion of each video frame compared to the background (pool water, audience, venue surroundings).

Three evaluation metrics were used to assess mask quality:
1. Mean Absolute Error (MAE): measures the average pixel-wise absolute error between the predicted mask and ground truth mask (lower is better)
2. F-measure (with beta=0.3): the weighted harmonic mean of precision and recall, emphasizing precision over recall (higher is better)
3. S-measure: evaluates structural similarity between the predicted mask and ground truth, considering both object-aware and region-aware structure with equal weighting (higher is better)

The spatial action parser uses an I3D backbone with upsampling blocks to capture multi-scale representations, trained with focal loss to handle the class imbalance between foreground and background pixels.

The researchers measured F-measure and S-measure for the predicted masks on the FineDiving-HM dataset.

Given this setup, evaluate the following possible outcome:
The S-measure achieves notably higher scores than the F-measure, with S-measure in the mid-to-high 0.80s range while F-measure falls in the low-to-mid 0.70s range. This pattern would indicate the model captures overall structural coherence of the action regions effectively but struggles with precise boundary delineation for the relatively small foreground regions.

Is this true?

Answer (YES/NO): NO